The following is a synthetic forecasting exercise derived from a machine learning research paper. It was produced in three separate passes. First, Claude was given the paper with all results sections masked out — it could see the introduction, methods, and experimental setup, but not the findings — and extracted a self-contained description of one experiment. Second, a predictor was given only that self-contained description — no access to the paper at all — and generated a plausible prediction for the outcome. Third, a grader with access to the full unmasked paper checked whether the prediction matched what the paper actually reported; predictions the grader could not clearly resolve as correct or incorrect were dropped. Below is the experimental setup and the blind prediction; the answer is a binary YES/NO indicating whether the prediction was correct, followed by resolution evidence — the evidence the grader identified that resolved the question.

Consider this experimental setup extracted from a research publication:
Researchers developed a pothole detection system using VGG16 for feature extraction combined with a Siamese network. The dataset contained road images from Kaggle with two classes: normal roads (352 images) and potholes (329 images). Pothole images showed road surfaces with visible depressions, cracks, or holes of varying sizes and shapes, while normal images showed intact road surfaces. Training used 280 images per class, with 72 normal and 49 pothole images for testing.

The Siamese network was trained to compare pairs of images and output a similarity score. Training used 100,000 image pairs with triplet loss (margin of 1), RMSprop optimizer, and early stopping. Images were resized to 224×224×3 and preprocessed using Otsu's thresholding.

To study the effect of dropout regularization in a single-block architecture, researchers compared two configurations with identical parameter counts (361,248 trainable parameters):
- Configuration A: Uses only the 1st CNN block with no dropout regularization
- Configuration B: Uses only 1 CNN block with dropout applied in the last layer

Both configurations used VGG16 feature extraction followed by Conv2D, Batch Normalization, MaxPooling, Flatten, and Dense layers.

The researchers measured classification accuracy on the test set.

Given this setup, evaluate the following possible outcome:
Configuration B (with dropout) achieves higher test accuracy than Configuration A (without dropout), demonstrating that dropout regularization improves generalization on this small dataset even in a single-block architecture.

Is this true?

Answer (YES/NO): NO